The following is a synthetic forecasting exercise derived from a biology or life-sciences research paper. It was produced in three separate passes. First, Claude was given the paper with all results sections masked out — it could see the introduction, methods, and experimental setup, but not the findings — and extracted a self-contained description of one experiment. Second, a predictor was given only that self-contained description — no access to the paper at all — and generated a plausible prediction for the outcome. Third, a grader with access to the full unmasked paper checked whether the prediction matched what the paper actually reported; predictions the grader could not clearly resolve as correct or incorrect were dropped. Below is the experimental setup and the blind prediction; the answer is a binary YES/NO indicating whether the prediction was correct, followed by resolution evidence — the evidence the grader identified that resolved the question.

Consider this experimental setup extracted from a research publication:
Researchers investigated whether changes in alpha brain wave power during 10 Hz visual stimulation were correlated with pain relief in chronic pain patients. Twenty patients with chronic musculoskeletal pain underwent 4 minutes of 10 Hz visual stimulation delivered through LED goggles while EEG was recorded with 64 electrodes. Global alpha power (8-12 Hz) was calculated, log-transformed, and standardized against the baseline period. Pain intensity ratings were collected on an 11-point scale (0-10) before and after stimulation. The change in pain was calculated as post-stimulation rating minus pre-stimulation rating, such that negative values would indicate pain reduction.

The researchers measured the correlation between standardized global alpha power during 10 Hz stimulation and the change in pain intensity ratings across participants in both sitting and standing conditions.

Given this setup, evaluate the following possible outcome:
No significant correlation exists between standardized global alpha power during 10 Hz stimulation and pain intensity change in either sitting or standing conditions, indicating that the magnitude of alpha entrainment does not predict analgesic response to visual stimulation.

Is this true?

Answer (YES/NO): YES